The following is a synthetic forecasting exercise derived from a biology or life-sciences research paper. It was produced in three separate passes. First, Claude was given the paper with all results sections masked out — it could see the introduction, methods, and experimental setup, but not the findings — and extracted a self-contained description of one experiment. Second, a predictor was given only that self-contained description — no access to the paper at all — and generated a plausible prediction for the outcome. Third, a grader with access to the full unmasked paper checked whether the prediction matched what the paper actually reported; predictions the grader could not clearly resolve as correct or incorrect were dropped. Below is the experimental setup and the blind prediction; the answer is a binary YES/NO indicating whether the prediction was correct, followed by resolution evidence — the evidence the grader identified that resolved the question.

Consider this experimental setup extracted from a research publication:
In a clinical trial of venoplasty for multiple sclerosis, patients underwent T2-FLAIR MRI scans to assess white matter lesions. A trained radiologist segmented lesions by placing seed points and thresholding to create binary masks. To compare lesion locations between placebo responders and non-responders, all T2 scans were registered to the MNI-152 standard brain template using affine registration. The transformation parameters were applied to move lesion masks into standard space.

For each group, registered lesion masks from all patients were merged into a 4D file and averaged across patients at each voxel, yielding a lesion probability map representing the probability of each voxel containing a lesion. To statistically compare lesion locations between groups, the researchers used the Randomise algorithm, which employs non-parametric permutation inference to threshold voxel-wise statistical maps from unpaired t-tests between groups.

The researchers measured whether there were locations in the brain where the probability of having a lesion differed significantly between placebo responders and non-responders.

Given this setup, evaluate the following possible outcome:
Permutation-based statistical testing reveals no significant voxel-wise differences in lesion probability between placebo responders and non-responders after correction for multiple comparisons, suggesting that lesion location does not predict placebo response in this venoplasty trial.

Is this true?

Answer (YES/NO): YES